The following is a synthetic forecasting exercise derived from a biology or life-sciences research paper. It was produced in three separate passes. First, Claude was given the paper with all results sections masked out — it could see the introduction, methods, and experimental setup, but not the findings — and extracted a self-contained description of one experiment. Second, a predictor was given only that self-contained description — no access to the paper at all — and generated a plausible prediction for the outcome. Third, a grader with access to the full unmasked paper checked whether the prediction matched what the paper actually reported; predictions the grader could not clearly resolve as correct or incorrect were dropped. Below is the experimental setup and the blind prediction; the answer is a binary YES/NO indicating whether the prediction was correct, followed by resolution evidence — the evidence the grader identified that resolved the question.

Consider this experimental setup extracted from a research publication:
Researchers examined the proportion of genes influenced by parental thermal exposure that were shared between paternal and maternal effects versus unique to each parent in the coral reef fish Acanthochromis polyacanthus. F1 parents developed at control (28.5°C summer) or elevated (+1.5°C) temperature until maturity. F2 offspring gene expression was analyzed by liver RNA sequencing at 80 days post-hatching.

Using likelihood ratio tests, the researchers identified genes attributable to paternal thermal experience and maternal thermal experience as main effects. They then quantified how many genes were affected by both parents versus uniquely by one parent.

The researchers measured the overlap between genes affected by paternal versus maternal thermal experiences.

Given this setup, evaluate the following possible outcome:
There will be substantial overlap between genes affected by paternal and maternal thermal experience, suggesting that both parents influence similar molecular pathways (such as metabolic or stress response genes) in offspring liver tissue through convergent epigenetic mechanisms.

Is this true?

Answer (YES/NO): YES